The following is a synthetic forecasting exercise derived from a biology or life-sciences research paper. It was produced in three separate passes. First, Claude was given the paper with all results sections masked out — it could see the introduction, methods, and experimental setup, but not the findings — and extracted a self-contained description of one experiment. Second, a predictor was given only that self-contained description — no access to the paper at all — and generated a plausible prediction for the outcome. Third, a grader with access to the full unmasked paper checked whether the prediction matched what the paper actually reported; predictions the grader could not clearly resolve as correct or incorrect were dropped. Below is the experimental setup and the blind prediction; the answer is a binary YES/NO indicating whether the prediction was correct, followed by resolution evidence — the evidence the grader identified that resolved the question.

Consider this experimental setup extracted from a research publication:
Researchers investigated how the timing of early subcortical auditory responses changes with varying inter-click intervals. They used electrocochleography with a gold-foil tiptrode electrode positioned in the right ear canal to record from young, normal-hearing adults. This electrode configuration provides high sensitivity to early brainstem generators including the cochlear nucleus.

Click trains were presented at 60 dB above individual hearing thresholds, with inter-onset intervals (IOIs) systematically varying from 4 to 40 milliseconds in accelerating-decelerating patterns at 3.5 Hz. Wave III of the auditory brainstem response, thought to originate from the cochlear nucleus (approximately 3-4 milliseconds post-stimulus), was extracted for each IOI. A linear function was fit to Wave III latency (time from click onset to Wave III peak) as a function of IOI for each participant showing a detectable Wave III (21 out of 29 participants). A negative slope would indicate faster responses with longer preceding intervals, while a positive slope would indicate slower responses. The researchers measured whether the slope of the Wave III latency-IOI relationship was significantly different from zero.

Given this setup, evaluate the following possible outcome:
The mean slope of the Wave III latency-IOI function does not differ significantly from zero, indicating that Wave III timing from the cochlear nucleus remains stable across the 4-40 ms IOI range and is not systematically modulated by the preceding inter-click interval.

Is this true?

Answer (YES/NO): NO